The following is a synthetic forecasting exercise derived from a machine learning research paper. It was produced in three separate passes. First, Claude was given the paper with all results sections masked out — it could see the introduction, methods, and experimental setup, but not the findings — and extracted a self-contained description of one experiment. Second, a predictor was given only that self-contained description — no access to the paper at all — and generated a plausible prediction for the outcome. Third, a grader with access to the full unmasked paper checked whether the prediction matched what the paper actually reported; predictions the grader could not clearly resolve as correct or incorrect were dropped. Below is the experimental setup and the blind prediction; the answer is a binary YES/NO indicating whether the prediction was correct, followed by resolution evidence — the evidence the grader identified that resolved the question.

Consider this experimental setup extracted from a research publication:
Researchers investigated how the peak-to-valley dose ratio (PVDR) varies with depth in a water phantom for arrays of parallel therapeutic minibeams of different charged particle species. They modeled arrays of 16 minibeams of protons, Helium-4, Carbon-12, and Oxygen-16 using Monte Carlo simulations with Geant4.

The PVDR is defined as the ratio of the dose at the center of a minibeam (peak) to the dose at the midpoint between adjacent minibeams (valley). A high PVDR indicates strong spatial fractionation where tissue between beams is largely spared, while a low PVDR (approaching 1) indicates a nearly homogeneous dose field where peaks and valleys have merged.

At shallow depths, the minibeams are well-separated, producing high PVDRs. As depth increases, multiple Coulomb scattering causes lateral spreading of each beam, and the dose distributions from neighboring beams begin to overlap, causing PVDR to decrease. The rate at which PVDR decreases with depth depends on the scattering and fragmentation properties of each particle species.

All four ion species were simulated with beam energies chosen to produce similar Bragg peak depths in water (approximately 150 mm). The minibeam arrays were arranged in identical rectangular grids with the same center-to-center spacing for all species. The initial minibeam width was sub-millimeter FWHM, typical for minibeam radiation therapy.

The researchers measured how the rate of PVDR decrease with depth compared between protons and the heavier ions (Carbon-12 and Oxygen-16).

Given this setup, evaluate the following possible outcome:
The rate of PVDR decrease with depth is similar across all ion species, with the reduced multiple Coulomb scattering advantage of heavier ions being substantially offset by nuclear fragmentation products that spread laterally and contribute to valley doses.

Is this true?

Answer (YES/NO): NO